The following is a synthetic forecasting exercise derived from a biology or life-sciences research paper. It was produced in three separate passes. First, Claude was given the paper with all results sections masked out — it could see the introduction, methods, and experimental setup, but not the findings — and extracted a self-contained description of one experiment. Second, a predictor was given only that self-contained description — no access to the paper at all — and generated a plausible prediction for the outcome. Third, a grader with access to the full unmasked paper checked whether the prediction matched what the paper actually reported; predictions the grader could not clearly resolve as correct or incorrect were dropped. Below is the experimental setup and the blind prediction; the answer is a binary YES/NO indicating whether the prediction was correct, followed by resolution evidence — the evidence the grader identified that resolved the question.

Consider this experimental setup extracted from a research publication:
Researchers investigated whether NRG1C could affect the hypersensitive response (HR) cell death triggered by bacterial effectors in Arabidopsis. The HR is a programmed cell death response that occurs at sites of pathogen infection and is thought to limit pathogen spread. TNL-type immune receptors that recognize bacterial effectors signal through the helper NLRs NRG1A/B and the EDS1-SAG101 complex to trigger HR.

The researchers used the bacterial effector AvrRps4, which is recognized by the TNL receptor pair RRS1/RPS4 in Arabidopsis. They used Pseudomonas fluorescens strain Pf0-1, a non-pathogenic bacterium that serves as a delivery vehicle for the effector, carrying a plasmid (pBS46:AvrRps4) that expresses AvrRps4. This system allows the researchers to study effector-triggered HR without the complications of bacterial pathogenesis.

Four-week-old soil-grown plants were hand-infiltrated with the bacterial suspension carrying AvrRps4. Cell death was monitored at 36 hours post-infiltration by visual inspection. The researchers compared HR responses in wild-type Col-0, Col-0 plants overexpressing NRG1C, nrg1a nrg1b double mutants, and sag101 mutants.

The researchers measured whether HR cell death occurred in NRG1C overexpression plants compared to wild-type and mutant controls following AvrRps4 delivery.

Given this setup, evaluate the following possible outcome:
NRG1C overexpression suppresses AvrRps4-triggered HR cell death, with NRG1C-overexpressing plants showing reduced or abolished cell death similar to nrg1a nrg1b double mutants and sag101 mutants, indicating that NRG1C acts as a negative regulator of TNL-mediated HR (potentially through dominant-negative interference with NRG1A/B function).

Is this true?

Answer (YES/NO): YES